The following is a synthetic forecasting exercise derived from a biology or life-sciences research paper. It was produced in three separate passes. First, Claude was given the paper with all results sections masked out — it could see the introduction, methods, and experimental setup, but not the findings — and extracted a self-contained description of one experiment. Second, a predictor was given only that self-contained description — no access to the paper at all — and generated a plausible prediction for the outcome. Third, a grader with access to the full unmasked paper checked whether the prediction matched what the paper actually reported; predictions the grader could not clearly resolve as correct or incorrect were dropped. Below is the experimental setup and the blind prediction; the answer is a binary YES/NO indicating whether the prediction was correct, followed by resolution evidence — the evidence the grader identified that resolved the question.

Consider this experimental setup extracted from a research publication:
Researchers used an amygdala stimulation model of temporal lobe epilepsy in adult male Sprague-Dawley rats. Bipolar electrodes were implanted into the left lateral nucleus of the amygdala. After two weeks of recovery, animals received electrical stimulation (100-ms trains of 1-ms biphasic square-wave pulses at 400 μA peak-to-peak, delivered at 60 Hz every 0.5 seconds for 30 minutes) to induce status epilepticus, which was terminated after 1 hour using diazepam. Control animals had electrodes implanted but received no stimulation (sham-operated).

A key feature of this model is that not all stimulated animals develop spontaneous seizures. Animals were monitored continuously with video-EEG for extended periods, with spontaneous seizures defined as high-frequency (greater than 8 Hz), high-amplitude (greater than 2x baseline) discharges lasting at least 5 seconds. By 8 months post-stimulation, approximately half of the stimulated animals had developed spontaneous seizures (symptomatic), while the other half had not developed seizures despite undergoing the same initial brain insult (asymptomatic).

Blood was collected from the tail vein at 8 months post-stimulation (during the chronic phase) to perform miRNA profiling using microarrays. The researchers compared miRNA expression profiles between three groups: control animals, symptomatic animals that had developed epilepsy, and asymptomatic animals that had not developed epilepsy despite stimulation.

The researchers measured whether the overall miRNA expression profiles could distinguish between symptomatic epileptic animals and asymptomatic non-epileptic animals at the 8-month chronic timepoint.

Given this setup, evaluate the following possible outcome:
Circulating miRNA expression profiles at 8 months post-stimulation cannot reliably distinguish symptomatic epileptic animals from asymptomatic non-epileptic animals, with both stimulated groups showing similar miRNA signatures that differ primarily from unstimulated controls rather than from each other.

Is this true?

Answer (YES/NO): YES